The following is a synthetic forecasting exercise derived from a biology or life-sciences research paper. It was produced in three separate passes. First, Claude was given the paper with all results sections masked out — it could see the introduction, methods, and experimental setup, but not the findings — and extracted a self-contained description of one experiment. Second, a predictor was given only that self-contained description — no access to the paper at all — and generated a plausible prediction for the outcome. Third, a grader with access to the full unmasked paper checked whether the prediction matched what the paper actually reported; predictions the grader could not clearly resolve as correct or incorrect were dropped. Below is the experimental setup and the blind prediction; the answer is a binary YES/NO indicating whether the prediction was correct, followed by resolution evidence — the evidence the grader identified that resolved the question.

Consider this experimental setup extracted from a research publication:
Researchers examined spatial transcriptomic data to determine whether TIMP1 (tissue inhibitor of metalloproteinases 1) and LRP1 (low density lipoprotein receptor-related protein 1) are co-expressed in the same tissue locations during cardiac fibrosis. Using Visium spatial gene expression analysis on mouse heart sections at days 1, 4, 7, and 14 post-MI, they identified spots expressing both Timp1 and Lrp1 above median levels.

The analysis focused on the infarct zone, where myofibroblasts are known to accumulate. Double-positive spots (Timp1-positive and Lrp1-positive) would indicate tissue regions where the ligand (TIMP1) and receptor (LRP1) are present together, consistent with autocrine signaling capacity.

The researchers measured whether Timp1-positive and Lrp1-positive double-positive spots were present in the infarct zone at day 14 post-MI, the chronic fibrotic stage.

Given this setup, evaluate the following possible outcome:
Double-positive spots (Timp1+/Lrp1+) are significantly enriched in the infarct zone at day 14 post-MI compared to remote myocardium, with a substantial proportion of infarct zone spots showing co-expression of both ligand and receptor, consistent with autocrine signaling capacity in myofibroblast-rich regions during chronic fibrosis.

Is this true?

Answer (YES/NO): YES